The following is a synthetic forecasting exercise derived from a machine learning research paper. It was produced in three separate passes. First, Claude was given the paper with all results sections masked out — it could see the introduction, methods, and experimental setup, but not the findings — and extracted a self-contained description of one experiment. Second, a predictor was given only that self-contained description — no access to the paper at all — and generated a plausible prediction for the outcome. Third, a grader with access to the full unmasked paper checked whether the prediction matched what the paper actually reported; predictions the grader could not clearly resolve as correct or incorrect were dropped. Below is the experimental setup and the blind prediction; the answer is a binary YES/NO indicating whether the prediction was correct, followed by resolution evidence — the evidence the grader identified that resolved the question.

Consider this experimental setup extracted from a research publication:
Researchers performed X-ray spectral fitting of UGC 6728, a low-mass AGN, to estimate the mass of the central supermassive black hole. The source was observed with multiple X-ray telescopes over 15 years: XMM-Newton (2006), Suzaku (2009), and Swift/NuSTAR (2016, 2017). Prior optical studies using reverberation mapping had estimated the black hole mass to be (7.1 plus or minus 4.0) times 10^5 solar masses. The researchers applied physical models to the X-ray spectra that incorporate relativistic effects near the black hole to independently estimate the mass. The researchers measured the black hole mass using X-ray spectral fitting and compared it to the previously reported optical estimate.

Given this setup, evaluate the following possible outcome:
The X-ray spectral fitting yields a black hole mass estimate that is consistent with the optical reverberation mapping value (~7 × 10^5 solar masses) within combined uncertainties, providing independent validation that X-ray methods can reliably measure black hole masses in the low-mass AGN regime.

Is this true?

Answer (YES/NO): YES